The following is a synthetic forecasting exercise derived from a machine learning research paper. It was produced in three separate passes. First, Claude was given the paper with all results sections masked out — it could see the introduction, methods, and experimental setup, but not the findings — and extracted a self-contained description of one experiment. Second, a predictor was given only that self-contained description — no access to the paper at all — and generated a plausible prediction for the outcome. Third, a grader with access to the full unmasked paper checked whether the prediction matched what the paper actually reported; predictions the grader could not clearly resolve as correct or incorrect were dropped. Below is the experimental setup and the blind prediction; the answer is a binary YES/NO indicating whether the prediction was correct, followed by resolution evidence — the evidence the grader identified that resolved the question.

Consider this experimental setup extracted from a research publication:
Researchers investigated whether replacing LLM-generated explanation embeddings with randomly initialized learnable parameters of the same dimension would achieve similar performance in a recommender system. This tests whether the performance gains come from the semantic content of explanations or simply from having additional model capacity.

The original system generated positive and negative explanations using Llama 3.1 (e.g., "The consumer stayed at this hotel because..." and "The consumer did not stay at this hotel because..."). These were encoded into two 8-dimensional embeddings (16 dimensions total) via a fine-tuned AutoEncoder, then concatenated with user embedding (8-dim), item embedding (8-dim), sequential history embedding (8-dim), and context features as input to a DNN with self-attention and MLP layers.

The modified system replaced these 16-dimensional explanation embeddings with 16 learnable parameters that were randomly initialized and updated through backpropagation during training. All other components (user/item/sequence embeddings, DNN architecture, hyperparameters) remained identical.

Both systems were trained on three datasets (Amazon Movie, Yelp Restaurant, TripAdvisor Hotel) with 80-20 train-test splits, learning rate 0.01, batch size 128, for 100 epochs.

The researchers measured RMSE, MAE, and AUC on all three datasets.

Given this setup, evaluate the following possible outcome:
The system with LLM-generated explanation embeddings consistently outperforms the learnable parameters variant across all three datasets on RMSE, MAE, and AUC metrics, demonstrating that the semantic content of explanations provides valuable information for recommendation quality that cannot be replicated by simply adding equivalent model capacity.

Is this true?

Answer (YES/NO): YES